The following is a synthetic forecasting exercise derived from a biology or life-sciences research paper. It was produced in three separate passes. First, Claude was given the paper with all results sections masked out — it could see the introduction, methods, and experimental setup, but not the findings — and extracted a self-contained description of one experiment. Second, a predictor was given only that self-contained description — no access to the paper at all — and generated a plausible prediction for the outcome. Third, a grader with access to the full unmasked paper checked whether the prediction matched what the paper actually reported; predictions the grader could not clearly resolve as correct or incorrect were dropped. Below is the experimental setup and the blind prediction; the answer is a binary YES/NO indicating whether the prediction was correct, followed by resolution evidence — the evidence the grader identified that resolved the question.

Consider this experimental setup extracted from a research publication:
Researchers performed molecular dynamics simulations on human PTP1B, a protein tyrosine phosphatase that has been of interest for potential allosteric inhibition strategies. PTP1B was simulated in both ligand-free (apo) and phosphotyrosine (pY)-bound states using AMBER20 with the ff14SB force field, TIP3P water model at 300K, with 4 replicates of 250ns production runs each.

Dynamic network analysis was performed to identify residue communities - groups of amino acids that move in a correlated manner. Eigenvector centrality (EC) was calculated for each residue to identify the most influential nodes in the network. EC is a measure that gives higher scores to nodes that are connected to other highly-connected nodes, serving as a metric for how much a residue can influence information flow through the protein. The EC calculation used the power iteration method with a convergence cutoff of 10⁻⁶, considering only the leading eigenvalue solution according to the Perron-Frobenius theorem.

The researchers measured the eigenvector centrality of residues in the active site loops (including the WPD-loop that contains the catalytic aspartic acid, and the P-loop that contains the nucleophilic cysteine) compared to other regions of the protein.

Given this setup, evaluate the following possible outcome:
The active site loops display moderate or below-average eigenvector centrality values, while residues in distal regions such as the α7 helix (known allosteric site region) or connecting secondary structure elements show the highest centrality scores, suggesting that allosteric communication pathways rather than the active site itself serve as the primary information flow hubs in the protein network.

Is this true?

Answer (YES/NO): NO